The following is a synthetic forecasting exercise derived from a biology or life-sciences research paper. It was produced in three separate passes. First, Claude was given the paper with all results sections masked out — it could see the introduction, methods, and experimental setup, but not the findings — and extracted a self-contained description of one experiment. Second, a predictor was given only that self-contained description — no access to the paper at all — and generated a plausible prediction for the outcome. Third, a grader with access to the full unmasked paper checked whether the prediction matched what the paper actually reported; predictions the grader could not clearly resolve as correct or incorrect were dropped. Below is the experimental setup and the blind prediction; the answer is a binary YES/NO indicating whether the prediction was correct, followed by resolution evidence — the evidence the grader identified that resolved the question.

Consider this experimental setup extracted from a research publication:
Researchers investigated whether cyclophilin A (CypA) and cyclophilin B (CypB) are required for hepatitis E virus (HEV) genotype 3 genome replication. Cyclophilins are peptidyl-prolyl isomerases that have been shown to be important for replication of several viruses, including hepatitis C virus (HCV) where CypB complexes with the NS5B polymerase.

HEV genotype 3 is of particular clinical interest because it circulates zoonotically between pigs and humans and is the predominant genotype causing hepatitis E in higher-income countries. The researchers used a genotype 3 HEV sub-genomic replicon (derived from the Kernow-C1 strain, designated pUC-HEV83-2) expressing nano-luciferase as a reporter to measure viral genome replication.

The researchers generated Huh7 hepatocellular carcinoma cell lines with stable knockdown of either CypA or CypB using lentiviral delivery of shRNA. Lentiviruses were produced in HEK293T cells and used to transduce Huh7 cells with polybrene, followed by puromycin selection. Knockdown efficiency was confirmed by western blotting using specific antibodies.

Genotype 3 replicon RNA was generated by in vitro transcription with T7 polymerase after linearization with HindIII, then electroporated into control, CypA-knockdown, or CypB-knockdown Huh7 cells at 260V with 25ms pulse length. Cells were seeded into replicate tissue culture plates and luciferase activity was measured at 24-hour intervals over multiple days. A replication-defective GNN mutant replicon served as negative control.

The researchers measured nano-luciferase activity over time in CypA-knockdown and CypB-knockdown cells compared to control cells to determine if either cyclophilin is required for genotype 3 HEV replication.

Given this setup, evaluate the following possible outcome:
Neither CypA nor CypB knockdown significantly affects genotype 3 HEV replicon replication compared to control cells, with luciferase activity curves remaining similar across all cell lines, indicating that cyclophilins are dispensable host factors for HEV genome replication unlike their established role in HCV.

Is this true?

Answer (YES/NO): YES